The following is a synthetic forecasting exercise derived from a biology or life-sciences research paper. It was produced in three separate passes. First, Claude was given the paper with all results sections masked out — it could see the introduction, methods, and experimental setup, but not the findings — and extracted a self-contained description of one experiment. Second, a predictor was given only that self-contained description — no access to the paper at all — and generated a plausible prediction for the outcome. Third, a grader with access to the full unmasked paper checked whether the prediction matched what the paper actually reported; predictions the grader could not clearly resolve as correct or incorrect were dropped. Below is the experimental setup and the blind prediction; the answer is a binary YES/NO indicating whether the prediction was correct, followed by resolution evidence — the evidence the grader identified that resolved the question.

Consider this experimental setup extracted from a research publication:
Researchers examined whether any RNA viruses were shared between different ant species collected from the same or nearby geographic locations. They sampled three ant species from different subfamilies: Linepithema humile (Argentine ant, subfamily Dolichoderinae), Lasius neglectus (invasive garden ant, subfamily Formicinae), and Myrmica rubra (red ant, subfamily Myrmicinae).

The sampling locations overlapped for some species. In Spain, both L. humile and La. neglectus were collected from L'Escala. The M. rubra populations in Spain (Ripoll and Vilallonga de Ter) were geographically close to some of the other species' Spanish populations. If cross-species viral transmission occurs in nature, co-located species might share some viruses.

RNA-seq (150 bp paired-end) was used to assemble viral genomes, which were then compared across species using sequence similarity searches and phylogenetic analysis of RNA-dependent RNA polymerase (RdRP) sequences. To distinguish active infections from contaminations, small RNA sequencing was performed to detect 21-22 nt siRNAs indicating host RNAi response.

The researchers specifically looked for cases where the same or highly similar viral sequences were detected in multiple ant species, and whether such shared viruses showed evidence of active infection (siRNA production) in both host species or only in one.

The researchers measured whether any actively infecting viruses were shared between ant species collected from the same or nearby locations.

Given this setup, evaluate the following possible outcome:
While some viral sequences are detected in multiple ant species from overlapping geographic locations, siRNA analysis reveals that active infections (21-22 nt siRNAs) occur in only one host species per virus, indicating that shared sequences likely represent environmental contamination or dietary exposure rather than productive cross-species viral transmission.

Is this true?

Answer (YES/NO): NO